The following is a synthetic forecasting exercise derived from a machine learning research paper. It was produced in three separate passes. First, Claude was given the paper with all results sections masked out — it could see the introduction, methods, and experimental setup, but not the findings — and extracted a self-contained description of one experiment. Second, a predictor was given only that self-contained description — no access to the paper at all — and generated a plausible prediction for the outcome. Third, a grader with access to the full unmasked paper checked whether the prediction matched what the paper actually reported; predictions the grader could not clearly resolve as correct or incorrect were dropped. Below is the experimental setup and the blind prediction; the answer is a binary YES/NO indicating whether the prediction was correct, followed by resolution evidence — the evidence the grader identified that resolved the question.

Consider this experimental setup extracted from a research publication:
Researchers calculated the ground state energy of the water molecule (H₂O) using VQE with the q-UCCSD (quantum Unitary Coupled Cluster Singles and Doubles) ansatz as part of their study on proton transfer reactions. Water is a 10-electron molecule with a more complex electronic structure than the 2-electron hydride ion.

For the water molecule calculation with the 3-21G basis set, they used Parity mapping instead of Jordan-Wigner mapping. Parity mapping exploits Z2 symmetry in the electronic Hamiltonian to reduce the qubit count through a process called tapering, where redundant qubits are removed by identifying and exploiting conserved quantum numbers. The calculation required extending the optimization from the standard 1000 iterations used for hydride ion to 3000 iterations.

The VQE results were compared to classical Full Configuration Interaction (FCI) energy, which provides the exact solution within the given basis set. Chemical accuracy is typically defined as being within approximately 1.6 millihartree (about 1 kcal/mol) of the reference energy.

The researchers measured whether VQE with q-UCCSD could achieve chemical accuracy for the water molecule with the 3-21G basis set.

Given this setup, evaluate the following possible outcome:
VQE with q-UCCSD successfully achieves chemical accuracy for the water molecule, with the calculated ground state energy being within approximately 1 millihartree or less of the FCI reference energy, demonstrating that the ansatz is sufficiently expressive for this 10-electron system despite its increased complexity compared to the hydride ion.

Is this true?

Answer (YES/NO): NO